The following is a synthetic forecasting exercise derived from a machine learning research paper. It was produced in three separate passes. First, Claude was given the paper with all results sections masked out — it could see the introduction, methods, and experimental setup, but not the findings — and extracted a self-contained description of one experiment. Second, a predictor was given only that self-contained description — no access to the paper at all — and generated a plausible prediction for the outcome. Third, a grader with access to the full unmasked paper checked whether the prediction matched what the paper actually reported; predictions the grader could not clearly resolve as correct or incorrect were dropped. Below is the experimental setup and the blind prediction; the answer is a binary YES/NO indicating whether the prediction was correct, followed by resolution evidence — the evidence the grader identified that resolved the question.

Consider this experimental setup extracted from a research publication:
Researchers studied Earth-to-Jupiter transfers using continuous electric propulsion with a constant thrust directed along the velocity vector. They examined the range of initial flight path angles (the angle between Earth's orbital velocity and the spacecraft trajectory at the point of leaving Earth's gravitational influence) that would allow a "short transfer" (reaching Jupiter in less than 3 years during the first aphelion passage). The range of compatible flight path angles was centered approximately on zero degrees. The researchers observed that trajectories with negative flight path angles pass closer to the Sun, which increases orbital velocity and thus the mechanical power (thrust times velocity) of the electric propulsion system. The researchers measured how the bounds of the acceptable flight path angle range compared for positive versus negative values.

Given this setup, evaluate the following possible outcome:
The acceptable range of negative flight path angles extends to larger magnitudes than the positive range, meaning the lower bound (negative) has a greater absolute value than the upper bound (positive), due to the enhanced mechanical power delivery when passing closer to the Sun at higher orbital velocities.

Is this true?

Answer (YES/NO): YES